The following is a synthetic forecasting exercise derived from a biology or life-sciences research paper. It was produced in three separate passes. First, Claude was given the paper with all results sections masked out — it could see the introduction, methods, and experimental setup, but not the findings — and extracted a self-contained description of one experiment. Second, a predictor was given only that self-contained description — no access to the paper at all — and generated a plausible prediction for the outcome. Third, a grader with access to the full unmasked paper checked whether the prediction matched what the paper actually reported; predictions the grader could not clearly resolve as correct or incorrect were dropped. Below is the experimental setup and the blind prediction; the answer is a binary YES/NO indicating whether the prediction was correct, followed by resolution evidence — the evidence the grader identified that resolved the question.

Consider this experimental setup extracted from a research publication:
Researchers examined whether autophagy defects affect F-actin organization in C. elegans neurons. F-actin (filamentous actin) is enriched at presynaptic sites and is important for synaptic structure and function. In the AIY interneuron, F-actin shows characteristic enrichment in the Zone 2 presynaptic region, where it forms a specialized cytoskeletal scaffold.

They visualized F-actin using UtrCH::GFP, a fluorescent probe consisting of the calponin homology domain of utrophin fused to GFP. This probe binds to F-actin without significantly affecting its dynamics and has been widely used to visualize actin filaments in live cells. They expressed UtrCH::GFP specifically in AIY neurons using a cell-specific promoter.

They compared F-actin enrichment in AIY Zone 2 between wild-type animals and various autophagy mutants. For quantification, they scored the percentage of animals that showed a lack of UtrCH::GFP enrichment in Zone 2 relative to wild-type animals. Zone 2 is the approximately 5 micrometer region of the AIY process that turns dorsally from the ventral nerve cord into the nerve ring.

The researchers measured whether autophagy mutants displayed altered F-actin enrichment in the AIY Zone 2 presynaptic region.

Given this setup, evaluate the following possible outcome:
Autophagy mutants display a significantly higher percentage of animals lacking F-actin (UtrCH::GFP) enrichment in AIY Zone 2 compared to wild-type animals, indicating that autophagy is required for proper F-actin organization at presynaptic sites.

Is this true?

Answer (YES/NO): YES